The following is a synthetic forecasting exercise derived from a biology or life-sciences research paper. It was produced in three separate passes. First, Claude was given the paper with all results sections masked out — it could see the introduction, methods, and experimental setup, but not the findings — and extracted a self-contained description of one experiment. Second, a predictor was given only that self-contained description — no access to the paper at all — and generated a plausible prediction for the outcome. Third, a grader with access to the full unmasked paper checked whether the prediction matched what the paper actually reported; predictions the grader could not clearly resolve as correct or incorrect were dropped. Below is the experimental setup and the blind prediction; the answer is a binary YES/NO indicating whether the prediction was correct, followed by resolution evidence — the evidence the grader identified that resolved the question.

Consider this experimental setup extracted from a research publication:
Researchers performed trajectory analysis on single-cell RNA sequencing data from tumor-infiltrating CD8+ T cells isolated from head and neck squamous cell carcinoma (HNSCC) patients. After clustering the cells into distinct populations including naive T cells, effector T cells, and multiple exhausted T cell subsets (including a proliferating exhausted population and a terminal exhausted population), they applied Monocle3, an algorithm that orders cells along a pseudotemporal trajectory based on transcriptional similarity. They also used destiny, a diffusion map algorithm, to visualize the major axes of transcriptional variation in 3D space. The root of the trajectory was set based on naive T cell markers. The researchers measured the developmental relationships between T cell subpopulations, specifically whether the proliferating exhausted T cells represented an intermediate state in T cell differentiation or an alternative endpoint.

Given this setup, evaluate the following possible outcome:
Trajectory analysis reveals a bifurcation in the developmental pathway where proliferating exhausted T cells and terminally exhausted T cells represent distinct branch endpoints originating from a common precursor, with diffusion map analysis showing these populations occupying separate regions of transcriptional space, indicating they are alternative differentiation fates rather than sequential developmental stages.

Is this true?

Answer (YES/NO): NO